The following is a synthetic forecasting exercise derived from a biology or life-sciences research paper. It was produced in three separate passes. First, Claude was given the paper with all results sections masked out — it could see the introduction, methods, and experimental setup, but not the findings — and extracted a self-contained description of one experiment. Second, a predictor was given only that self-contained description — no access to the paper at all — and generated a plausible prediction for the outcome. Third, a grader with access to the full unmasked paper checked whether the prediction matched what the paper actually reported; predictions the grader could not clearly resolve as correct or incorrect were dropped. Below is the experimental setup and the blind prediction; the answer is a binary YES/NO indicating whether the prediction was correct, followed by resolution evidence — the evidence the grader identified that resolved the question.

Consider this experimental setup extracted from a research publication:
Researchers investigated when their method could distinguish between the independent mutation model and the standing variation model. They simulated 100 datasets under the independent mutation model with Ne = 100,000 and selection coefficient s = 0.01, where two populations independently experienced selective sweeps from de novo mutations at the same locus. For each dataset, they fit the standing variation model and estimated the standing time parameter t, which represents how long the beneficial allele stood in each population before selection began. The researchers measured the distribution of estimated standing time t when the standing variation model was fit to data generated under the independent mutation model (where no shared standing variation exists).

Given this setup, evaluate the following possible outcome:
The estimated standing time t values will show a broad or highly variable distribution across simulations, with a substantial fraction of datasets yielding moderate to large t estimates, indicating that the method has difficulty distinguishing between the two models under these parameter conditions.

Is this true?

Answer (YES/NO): NO